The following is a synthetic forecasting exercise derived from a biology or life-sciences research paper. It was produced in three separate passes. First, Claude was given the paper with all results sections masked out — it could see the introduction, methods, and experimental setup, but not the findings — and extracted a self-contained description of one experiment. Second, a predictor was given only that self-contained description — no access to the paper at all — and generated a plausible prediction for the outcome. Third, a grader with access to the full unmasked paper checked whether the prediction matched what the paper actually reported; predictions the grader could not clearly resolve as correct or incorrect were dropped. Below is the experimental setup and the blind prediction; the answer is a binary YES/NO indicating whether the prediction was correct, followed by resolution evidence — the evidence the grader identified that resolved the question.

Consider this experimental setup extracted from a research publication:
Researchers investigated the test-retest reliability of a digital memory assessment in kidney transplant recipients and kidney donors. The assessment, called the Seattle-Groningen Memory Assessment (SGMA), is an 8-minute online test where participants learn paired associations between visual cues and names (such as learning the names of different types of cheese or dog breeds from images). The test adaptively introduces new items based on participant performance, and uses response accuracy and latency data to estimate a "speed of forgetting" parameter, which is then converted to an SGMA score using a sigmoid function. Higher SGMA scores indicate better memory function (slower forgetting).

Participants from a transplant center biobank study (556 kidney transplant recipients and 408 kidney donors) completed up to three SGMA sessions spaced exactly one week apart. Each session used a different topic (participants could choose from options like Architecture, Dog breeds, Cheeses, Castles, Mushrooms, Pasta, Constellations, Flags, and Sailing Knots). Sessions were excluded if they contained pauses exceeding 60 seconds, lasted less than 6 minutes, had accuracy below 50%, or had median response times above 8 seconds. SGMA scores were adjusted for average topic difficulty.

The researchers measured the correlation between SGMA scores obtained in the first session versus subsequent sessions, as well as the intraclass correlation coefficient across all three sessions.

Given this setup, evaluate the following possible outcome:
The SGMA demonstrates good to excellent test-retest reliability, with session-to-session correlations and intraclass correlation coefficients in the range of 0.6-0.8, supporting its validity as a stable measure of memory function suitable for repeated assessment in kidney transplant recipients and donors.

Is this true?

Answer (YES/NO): YES